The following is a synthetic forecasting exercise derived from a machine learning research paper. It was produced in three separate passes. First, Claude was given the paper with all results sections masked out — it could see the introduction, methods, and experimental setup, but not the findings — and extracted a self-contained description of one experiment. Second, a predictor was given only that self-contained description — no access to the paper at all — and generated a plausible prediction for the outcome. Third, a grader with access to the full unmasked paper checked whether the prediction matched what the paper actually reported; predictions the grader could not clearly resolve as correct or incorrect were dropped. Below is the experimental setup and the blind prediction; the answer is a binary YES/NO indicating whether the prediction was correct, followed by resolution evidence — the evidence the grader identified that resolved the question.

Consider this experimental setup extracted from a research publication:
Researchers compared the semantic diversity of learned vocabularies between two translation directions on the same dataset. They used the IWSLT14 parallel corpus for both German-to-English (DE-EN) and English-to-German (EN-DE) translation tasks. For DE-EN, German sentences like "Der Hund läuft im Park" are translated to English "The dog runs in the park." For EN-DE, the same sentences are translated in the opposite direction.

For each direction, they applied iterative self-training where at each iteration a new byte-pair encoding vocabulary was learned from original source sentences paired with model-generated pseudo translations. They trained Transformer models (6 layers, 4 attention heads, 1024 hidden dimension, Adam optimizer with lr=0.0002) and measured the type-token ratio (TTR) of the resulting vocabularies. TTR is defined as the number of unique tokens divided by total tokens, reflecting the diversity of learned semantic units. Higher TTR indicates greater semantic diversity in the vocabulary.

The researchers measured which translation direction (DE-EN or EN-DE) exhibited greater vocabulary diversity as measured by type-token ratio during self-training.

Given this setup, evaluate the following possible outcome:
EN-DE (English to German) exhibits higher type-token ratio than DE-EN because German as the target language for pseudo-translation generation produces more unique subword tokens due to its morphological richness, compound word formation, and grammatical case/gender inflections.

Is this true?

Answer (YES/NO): NO